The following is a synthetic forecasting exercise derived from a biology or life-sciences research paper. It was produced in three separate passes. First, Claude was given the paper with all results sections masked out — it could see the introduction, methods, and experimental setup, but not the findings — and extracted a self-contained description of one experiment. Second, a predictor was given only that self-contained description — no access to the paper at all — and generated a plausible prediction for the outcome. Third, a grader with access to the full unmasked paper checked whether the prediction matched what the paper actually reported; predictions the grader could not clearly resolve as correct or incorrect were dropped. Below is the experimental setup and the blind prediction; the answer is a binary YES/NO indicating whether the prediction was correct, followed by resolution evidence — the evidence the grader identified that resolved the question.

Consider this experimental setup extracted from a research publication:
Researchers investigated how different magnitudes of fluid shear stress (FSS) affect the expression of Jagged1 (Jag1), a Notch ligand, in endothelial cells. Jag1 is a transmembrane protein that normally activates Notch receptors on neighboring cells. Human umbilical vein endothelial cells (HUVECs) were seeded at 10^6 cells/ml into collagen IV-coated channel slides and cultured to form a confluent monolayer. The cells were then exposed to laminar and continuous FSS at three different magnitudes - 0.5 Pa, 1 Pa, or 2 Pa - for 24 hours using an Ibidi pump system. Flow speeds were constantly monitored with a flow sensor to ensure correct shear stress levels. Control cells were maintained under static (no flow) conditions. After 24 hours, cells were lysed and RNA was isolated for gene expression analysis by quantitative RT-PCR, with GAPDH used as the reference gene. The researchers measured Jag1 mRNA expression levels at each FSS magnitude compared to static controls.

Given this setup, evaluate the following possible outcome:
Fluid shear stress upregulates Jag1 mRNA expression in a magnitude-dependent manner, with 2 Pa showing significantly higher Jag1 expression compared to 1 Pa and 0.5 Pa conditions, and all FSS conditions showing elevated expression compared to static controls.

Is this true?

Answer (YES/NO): NO